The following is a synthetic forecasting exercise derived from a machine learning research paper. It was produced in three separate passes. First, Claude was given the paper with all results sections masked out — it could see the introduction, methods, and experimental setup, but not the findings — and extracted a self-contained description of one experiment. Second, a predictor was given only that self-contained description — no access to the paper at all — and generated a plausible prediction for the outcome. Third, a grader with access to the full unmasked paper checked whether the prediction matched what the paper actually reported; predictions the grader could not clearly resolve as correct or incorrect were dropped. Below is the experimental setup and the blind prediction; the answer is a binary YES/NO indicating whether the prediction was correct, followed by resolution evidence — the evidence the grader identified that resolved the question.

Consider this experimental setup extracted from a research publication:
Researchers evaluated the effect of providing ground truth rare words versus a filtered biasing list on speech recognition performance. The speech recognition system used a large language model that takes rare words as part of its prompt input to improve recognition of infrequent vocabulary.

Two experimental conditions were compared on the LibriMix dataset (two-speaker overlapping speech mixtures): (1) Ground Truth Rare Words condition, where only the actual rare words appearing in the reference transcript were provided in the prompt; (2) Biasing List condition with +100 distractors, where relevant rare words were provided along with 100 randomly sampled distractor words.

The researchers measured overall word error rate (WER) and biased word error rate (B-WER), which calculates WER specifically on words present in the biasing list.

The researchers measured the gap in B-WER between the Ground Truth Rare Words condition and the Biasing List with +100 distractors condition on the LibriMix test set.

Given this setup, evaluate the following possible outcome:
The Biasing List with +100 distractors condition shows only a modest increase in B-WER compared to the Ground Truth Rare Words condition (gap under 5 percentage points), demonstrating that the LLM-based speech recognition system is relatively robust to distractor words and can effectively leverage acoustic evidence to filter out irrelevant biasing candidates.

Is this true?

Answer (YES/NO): NO